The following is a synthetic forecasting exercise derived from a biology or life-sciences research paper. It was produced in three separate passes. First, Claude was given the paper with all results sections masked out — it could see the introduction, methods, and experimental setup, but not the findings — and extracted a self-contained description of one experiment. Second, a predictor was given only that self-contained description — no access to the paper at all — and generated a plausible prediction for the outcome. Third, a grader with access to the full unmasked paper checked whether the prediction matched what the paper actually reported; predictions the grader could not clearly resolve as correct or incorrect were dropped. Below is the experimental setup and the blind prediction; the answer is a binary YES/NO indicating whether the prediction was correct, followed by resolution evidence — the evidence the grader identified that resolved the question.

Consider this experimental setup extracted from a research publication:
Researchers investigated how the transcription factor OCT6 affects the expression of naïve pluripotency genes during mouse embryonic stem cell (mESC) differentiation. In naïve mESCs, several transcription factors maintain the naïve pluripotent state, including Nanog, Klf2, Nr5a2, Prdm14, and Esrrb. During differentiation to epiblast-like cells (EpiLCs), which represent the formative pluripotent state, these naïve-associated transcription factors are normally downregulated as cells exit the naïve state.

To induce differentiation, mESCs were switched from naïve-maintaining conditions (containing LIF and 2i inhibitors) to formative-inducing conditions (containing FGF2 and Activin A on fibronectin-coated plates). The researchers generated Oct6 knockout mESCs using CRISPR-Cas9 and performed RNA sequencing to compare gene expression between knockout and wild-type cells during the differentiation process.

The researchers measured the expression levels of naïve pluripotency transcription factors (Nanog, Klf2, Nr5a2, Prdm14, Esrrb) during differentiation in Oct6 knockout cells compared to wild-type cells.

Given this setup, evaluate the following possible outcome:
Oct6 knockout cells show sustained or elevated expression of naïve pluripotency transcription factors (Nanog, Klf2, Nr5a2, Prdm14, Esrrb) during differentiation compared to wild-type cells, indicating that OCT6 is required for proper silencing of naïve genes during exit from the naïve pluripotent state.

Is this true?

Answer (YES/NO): YES